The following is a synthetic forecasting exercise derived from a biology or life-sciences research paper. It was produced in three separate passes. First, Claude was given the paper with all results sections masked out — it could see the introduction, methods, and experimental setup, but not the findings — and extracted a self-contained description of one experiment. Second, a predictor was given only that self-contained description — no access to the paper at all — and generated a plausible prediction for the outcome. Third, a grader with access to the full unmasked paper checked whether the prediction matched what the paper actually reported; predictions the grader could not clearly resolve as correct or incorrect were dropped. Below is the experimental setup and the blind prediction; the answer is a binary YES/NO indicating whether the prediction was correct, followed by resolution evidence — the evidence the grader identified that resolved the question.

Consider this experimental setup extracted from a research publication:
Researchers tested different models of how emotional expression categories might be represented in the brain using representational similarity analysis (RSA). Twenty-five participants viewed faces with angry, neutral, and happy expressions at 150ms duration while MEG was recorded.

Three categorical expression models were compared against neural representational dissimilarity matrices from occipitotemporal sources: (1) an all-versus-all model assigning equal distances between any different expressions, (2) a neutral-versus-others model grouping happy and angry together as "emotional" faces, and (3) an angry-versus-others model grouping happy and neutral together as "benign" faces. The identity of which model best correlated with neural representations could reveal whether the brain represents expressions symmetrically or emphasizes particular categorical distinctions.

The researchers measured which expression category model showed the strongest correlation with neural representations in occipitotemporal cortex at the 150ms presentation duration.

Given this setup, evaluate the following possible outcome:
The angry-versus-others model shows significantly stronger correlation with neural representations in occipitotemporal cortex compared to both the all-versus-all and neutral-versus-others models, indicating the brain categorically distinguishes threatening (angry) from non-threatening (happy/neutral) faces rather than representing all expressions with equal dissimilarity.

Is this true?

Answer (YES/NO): NO